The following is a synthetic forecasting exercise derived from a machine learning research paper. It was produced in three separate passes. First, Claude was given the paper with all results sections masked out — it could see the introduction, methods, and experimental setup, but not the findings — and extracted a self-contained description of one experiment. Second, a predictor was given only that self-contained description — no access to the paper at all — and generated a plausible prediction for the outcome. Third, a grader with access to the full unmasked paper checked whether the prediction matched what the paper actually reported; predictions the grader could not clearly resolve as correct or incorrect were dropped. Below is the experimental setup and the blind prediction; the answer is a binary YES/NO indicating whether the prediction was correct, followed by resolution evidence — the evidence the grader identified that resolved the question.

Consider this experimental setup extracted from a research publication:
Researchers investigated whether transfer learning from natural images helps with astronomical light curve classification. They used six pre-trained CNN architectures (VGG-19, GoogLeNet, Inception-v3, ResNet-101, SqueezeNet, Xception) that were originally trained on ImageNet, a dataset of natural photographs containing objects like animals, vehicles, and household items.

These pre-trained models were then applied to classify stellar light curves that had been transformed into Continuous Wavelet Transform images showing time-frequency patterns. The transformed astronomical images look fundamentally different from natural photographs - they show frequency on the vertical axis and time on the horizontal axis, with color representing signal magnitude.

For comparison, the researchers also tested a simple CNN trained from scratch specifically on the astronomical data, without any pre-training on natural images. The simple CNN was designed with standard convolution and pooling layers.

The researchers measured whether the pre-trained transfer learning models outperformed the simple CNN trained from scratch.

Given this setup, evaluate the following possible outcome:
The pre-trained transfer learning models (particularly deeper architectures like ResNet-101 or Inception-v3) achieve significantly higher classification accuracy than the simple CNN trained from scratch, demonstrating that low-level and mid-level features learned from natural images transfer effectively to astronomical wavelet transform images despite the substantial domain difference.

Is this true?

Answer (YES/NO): NO